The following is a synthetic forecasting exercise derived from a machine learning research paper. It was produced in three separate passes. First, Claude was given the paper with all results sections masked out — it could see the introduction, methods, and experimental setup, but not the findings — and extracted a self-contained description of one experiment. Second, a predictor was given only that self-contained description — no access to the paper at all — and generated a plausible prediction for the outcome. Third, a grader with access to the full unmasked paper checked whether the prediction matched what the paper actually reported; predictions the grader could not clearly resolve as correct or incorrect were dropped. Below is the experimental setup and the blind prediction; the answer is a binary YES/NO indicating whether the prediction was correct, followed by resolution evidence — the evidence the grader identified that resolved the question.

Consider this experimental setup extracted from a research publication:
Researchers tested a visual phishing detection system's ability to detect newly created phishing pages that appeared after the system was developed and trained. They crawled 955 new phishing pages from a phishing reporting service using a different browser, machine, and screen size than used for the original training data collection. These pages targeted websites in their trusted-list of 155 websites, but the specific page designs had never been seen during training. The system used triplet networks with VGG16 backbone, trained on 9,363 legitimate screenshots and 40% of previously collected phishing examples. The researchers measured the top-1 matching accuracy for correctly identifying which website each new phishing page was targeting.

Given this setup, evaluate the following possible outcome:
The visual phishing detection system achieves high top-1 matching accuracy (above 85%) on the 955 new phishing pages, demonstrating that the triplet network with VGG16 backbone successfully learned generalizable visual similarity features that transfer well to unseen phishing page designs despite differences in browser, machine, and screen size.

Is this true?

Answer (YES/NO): YES